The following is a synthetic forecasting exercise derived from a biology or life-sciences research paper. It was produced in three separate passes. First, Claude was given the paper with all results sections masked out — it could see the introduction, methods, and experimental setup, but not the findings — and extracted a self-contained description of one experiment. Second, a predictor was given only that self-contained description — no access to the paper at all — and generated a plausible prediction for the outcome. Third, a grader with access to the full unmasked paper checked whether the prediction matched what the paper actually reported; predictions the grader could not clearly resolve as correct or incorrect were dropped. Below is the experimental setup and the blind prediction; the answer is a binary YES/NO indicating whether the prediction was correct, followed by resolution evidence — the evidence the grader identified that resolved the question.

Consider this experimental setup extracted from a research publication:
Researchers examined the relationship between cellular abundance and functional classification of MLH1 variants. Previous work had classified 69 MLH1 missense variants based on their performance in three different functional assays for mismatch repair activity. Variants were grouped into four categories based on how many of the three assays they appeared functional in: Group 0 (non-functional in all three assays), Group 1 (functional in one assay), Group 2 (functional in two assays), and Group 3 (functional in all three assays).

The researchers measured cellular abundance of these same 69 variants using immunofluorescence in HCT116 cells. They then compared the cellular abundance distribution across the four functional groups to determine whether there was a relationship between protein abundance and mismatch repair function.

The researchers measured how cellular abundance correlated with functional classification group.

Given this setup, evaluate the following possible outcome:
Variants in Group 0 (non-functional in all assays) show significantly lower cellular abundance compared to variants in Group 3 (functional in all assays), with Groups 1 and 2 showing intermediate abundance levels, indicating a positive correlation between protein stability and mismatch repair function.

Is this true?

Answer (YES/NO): YES